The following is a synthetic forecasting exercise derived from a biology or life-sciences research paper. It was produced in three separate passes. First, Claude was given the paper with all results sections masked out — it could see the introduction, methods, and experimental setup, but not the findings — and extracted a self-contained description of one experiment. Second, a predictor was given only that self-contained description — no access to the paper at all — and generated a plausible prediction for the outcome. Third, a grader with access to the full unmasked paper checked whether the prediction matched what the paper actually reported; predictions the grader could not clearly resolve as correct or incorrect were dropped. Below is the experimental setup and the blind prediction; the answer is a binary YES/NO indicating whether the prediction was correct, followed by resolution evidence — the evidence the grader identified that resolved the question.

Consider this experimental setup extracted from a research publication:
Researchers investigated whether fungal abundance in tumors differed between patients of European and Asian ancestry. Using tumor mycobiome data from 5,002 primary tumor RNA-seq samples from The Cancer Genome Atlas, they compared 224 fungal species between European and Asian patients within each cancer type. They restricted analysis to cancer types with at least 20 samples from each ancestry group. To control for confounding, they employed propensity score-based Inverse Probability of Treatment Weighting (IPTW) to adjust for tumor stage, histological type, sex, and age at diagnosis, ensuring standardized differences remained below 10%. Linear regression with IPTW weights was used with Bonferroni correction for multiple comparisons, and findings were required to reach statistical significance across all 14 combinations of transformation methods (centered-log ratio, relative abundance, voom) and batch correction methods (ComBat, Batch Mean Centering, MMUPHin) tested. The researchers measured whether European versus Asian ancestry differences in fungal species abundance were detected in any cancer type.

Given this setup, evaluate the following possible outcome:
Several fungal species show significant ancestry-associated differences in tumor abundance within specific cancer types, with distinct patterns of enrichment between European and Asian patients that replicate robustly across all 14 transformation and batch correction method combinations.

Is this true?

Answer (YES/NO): YES